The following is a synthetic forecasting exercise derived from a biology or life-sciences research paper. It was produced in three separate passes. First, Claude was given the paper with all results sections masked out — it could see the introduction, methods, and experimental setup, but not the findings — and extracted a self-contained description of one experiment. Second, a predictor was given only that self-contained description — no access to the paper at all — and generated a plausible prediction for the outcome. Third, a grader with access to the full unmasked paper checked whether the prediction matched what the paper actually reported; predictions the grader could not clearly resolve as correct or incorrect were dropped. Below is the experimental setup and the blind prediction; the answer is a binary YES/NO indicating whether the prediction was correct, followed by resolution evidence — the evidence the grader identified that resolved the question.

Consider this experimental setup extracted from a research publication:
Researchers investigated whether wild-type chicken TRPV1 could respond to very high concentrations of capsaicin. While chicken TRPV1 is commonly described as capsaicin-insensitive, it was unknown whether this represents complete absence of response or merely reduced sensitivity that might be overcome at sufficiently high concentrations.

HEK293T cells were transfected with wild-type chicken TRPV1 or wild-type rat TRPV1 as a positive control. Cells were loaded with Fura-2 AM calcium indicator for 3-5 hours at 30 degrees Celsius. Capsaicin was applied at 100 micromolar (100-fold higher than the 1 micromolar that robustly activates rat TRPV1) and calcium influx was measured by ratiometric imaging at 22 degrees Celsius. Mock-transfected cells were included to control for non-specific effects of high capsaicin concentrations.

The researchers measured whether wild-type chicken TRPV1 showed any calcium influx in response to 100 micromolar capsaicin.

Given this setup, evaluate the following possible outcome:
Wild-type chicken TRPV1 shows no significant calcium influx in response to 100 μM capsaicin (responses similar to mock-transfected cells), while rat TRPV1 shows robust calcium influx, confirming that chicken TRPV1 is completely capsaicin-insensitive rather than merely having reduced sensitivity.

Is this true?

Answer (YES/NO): NO